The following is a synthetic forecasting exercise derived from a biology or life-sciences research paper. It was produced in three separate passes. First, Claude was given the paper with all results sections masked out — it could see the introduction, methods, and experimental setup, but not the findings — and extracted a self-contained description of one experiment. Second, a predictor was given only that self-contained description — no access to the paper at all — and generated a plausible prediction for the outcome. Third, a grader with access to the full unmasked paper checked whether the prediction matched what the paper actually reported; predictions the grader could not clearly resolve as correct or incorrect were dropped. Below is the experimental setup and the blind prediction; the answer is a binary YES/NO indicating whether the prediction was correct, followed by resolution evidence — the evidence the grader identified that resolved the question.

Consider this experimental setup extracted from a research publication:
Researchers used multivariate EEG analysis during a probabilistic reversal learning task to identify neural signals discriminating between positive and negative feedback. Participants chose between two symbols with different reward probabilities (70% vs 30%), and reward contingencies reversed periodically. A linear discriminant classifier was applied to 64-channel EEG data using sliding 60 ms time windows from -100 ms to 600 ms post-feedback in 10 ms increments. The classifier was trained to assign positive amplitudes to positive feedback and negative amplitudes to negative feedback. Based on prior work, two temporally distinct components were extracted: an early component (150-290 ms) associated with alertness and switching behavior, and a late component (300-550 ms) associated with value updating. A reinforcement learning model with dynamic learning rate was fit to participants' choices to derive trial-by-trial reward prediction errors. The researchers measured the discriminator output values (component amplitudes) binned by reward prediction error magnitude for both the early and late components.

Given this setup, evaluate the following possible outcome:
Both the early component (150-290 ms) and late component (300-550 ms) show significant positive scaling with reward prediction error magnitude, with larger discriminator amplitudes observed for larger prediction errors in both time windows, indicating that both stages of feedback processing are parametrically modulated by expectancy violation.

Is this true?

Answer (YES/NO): NO